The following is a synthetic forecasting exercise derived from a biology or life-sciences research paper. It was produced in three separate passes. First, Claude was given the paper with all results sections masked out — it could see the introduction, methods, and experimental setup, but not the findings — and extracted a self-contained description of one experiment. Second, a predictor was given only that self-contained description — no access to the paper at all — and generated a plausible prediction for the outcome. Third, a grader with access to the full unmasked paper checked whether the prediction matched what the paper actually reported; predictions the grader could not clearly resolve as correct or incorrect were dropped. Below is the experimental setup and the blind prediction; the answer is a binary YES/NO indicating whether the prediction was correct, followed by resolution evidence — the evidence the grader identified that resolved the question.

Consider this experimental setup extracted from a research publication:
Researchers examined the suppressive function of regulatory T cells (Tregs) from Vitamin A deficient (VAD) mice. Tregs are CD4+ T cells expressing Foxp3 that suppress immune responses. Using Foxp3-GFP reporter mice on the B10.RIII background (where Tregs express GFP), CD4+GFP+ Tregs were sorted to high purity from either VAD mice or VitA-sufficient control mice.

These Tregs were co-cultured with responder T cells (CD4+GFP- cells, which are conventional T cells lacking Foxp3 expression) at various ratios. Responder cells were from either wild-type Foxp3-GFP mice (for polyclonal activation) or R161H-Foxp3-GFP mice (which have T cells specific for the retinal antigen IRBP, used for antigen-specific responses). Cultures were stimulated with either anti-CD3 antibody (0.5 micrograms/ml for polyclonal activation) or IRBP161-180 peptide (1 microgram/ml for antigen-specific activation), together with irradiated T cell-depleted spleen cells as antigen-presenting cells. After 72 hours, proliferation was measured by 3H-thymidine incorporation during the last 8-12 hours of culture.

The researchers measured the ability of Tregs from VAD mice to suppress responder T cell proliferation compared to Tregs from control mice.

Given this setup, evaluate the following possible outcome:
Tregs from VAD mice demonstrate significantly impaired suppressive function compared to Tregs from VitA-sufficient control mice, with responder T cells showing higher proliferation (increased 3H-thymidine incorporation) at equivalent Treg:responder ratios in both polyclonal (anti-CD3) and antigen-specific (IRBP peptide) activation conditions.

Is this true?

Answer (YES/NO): NO